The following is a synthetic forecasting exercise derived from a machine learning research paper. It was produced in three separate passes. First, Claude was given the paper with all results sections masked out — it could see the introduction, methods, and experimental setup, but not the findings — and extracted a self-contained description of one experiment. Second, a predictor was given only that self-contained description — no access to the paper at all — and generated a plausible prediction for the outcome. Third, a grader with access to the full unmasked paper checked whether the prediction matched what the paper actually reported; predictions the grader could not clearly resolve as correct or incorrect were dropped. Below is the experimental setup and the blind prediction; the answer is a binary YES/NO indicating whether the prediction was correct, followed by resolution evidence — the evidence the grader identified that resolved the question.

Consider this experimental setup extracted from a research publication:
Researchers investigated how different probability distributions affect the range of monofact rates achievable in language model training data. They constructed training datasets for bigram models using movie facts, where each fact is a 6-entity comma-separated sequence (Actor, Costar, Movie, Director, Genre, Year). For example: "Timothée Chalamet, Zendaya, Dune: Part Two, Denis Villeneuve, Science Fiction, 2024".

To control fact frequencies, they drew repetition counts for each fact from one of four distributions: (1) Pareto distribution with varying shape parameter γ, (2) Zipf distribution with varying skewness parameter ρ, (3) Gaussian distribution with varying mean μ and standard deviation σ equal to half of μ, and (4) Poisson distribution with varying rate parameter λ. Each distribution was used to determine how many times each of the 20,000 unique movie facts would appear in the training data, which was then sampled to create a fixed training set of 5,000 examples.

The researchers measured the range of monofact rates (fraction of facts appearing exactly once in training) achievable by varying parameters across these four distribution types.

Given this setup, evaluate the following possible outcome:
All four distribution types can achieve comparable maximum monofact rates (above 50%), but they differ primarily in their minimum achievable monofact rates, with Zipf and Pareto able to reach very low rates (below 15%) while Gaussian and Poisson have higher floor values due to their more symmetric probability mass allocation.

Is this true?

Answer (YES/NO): YES